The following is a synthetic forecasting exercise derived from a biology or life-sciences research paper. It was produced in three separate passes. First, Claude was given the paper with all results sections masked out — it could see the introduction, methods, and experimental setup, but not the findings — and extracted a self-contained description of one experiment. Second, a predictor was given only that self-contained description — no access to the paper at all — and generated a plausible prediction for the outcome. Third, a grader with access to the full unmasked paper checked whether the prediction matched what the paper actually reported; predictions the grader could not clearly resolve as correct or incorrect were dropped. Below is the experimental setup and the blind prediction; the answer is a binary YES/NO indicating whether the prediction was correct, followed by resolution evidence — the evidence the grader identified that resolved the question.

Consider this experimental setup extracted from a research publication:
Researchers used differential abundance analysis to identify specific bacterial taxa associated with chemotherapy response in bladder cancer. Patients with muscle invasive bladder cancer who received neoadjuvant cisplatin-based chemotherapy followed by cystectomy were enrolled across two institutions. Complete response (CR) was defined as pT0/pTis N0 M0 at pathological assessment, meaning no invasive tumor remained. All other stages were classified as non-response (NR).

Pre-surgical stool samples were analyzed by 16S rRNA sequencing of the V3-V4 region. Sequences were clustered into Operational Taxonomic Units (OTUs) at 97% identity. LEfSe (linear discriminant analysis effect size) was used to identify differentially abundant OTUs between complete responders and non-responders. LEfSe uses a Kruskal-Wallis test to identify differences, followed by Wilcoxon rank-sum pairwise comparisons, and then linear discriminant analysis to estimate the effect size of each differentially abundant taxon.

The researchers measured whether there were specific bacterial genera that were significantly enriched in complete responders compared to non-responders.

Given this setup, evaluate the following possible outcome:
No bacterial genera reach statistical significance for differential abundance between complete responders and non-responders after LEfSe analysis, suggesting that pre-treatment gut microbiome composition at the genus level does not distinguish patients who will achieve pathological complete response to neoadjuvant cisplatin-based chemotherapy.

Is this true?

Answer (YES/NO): NO